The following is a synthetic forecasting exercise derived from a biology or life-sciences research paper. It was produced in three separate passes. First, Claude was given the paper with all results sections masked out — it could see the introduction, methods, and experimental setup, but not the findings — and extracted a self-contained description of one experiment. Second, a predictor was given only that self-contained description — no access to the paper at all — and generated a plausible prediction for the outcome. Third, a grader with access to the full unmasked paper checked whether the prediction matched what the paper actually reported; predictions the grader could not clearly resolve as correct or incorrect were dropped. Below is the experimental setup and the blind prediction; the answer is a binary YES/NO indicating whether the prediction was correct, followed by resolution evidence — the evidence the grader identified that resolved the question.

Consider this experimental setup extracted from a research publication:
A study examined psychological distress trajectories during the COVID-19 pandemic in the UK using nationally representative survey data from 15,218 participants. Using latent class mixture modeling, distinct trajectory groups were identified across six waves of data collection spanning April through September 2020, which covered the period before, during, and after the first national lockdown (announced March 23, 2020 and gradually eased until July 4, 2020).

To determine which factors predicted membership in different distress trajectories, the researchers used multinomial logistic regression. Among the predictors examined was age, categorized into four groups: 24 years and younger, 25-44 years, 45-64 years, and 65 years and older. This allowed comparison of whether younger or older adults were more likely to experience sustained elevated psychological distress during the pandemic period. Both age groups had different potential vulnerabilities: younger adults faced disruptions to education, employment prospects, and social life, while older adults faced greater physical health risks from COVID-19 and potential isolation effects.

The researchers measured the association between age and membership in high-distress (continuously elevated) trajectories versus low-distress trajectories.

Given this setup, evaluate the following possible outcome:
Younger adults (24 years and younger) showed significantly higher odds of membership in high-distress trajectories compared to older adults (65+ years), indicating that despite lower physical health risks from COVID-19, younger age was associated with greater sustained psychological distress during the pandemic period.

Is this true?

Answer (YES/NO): YES